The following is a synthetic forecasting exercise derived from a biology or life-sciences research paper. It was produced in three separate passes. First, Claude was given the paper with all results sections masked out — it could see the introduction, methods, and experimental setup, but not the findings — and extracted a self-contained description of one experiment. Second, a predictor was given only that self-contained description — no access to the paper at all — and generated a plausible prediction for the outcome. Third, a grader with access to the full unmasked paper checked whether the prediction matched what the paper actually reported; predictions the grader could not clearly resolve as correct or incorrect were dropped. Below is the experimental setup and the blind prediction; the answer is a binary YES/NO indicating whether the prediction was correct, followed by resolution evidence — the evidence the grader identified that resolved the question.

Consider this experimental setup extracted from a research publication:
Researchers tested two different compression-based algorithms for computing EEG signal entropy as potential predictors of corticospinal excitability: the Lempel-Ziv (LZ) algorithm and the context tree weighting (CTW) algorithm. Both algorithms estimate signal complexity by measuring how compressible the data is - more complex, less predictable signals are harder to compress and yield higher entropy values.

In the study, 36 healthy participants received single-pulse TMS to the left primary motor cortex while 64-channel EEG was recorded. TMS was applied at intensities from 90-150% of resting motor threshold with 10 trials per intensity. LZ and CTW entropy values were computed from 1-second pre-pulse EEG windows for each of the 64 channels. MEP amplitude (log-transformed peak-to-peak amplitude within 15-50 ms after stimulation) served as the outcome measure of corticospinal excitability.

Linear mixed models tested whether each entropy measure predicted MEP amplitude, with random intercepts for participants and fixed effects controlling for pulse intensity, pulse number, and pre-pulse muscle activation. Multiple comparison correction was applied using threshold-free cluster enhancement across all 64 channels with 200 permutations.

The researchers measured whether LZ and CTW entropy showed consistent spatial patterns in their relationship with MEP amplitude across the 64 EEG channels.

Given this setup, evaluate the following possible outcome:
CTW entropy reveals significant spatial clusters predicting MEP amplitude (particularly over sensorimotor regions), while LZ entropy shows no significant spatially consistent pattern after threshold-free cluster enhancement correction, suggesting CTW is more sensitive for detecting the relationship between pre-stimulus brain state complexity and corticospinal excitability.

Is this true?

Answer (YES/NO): NO